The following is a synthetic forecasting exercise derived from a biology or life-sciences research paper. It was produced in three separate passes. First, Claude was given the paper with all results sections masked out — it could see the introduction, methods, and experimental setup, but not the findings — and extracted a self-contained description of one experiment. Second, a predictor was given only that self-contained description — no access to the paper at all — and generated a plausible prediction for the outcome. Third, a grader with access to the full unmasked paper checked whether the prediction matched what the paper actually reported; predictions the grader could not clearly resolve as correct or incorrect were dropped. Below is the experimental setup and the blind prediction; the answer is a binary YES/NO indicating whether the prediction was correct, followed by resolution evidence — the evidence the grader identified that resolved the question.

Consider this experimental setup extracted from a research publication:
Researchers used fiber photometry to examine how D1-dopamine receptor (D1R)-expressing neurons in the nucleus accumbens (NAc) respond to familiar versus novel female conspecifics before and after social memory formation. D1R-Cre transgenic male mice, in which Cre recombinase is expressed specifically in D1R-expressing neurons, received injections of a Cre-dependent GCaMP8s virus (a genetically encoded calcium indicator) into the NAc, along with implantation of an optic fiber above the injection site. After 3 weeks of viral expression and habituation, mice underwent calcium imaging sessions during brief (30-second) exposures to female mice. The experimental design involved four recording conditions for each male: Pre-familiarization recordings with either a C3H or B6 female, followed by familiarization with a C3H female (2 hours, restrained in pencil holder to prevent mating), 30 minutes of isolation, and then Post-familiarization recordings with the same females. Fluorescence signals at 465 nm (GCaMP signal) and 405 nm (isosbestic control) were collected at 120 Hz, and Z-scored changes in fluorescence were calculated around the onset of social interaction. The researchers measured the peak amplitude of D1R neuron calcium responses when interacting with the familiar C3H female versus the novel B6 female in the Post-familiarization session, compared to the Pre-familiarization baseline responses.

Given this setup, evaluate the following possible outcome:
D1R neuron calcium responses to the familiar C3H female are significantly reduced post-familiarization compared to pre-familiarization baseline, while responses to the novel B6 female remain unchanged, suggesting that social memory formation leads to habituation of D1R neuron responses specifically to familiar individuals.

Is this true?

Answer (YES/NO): YES